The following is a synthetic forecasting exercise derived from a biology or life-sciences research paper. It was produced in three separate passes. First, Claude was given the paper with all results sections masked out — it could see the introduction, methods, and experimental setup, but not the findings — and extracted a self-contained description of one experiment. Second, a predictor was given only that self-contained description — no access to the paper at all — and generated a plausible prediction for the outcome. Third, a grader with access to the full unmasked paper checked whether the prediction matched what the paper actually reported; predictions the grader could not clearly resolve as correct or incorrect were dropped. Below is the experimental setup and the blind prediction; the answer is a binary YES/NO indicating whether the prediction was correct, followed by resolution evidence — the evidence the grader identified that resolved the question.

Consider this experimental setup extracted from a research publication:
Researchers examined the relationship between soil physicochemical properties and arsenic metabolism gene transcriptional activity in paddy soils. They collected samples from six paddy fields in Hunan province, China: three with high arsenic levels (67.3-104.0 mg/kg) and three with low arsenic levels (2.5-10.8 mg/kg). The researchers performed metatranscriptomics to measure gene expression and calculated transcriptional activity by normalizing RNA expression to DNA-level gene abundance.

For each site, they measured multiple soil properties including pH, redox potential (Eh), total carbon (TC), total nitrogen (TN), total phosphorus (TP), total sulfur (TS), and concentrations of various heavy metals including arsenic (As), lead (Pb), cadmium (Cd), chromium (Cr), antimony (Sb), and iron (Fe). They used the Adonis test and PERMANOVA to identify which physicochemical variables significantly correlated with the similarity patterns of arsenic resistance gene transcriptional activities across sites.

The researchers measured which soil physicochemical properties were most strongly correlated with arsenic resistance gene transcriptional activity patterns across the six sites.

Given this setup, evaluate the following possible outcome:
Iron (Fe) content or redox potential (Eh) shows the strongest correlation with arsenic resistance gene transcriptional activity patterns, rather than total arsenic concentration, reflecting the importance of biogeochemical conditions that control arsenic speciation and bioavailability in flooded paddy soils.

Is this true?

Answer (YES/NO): NO